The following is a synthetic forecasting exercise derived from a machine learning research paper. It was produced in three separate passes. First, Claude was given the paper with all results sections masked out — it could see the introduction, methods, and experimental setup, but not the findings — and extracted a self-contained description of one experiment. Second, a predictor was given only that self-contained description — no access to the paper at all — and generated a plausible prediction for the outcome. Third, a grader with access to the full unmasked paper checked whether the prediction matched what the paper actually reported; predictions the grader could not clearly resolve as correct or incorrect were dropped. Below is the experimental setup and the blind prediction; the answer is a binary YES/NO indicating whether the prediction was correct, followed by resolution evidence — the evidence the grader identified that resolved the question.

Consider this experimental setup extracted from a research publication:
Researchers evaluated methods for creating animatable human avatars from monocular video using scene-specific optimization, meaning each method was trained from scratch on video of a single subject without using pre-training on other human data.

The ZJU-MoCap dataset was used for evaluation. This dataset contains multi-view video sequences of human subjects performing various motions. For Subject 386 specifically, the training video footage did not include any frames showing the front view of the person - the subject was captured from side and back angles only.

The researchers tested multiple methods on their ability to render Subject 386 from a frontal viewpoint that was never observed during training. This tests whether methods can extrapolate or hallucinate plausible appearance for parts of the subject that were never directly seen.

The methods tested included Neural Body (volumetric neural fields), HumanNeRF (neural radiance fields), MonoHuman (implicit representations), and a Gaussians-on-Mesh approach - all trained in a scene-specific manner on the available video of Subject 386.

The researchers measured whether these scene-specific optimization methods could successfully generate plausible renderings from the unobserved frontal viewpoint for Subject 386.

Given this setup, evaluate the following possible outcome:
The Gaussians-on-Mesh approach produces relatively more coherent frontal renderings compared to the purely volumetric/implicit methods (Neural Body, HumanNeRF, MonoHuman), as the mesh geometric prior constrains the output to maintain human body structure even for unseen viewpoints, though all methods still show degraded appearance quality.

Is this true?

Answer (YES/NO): NO